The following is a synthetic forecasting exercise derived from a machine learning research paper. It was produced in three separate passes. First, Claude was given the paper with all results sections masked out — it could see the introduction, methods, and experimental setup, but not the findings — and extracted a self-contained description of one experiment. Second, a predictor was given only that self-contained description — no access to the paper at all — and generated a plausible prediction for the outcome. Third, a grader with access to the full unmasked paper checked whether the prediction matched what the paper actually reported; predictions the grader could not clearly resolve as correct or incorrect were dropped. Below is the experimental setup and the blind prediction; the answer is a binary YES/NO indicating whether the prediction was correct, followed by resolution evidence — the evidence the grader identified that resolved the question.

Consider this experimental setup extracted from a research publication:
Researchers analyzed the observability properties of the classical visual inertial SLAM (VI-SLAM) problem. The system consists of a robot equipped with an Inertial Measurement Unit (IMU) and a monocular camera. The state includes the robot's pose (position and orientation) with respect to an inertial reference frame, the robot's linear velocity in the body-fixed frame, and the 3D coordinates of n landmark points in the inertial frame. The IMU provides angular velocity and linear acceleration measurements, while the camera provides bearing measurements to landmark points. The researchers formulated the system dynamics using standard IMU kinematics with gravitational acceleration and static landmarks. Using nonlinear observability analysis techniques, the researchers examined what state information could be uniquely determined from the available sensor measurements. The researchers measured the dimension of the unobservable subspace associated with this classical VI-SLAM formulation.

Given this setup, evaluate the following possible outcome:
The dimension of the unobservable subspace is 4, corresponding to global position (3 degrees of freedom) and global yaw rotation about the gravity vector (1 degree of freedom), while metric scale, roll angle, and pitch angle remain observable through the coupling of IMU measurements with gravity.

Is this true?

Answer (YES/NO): YES